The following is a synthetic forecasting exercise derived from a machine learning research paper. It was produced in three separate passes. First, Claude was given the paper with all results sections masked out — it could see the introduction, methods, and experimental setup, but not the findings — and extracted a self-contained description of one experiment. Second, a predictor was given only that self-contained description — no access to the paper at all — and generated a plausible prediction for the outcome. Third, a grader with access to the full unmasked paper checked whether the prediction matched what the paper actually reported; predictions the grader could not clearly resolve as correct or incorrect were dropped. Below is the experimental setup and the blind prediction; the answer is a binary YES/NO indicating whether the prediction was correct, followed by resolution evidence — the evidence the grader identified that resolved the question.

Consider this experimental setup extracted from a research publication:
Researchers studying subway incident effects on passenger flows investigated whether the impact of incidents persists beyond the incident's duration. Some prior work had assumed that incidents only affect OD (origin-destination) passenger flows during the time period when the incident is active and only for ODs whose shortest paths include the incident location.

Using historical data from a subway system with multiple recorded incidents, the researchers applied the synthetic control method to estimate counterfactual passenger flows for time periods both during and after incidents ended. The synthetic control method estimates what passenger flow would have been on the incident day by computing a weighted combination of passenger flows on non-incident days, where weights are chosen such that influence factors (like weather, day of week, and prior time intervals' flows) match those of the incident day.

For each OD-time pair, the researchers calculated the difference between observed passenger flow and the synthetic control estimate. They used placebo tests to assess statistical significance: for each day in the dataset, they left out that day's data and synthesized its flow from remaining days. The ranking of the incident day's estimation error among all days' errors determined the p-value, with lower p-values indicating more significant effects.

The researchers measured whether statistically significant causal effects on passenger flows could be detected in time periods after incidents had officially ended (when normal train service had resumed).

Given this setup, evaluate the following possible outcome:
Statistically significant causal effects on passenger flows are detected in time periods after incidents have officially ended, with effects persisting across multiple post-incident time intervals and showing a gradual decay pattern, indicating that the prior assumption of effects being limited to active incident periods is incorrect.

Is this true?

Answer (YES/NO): YES